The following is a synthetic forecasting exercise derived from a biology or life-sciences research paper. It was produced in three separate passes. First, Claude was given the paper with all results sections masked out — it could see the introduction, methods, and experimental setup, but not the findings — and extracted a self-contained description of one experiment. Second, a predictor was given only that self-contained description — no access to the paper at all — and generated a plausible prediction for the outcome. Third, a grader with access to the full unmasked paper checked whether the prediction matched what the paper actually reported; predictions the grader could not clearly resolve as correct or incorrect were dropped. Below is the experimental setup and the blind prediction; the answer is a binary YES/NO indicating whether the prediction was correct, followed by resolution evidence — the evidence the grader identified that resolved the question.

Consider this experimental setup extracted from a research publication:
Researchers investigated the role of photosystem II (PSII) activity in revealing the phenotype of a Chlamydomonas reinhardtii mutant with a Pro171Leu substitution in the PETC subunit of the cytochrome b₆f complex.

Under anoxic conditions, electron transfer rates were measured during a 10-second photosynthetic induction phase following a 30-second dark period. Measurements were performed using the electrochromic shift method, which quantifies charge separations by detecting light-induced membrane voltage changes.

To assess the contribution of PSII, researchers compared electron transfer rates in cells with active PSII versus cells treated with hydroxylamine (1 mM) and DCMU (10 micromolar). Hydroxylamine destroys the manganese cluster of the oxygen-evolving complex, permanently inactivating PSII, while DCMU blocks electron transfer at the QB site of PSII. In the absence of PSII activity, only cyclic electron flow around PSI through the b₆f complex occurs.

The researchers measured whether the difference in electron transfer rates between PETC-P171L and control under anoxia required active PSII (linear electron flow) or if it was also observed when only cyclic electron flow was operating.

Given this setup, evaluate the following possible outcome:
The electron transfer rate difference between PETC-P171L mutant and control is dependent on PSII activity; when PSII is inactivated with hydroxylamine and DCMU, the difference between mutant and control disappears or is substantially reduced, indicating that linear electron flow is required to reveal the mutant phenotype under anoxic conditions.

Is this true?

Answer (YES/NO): YES